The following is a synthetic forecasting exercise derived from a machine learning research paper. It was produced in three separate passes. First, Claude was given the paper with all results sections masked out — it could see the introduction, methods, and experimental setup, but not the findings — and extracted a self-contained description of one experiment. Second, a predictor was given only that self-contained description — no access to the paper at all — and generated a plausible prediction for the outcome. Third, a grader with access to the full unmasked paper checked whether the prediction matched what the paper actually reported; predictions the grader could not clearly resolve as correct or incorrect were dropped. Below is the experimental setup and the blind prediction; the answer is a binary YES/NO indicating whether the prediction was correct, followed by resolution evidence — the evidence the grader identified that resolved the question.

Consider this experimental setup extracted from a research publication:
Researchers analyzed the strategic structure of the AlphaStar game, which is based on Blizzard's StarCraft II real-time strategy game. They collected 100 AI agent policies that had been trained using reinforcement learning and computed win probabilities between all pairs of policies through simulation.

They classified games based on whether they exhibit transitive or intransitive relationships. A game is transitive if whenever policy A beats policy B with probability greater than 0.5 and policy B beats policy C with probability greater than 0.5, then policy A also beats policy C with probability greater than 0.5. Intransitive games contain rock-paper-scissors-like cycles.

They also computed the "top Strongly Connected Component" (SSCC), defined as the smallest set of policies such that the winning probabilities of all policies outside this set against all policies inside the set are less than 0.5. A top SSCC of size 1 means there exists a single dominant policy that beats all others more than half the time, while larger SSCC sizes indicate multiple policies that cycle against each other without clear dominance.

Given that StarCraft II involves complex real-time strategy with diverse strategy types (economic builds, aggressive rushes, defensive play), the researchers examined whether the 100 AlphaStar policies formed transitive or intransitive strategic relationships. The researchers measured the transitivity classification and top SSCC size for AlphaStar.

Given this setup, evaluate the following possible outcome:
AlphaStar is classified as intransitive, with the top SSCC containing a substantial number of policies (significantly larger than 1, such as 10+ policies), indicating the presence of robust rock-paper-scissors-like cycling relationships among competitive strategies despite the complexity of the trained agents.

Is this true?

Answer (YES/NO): NO